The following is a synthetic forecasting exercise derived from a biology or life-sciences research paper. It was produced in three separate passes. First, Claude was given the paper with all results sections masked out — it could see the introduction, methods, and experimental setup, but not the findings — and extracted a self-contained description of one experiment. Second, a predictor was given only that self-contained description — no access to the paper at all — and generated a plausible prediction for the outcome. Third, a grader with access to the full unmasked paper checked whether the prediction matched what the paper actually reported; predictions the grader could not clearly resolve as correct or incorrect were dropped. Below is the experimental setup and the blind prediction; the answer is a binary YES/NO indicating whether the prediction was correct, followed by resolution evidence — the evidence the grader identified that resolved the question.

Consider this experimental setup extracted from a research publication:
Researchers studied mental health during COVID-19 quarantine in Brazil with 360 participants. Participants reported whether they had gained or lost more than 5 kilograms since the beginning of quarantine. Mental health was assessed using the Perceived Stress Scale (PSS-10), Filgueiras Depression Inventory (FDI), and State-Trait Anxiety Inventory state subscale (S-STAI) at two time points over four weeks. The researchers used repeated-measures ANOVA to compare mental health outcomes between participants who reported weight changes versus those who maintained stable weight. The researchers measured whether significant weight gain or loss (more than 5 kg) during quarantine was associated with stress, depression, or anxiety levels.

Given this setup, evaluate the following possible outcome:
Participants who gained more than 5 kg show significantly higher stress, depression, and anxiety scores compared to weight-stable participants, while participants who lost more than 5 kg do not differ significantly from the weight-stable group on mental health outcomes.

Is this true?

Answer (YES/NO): NO